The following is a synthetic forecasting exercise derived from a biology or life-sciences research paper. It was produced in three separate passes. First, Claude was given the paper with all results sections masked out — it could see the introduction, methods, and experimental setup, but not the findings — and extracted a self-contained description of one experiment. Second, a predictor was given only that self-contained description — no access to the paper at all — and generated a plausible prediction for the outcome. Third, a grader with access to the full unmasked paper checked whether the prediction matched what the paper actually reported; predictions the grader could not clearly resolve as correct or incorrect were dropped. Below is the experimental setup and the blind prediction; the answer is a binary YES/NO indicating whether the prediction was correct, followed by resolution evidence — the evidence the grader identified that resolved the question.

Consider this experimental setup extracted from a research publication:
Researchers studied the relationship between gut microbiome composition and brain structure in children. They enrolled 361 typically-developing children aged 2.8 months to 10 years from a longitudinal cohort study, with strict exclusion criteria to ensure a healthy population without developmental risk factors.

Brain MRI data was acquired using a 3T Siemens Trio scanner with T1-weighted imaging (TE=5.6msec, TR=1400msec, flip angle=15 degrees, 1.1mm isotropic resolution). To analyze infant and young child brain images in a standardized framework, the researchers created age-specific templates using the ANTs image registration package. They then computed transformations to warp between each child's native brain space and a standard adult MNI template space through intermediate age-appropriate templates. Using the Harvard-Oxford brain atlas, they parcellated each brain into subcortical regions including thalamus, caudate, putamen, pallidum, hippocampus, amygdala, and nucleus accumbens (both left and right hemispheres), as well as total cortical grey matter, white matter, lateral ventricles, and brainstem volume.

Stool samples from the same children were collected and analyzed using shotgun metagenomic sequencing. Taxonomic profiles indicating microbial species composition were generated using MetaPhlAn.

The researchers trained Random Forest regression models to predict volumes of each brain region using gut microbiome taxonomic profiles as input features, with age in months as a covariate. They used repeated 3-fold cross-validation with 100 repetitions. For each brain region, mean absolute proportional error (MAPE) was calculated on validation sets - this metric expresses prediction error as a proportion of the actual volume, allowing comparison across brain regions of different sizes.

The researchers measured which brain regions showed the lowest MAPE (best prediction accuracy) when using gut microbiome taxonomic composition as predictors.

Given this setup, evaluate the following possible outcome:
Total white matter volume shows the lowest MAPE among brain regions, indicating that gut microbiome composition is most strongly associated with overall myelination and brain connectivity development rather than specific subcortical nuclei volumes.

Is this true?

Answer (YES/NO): NO